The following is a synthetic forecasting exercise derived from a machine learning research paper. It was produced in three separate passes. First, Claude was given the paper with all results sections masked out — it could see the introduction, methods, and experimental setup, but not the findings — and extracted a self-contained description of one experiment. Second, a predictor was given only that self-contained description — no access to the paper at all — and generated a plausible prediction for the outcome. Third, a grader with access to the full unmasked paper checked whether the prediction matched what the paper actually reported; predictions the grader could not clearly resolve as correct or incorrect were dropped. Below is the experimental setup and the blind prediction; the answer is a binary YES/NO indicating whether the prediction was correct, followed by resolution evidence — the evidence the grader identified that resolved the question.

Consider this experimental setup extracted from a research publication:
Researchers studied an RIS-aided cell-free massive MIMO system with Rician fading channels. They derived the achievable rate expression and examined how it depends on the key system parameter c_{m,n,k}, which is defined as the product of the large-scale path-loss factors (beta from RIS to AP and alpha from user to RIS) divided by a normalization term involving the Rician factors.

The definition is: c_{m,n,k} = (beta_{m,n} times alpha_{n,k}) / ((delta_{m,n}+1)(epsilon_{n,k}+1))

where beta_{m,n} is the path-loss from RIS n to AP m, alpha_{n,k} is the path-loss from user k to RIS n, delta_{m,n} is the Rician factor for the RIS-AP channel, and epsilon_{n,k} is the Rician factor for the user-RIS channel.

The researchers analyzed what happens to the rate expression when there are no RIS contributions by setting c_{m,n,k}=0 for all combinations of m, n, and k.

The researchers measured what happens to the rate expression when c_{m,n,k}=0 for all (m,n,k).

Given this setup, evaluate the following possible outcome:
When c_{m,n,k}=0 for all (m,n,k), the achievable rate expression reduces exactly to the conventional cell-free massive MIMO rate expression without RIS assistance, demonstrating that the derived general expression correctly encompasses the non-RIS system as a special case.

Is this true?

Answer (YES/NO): YES